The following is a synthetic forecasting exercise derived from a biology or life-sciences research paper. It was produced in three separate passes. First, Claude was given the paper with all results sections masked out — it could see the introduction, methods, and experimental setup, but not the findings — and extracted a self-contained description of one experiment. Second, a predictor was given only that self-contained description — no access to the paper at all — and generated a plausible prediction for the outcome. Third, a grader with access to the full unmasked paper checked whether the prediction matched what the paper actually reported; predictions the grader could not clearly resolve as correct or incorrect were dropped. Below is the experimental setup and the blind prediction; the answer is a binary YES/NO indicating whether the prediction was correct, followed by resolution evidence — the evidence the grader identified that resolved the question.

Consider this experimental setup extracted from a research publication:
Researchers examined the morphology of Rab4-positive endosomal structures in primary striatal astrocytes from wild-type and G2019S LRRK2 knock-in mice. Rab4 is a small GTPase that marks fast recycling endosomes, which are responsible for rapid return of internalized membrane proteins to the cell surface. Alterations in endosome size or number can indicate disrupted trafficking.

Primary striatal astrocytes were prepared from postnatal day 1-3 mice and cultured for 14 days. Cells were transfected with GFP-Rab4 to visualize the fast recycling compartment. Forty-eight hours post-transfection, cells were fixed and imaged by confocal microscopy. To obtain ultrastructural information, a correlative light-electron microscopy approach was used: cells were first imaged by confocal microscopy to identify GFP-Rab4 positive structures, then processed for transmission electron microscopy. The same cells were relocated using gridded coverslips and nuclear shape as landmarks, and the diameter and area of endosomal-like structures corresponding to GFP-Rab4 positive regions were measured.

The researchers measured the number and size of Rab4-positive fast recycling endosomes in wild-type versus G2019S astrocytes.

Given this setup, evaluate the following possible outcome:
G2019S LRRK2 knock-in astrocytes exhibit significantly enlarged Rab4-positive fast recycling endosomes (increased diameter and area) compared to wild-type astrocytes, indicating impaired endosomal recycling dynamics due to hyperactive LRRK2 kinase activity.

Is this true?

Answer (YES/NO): YES